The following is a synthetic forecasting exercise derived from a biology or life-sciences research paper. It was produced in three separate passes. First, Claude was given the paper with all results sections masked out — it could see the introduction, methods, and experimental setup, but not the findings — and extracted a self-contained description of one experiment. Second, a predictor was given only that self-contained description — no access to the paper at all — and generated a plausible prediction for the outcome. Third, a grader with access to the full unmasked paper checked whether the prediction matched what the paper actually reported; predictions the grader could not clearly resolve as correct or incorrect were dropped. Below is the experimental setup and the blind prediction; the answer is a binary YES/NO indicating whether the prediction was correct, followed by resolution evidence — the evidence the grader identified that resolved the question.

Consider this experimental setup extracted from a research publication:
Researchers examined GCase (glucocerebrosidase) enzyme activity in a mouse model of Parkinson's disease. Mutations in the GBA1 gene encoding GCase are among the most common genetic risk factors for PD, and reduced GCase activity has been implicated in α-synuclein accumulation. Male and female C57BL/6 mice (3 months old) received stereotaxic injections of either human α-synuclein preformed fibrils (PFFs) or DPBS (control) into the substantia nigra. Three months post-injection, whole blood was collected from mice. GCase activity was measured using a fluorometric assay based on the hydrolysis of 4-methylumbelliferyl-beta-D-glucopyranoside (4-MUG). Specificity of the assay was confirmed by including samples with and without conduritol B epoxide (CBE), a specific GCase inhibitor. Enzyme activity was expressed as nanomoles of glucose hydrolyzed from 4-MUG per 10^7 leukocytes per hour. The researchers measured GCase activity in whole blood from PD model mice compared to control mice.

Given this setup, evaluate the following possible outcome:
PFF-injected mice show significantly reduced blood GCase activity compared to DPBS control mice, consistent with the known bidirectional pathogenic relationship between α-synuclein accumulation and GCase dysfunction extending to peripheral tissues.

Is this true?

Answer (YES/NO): NO